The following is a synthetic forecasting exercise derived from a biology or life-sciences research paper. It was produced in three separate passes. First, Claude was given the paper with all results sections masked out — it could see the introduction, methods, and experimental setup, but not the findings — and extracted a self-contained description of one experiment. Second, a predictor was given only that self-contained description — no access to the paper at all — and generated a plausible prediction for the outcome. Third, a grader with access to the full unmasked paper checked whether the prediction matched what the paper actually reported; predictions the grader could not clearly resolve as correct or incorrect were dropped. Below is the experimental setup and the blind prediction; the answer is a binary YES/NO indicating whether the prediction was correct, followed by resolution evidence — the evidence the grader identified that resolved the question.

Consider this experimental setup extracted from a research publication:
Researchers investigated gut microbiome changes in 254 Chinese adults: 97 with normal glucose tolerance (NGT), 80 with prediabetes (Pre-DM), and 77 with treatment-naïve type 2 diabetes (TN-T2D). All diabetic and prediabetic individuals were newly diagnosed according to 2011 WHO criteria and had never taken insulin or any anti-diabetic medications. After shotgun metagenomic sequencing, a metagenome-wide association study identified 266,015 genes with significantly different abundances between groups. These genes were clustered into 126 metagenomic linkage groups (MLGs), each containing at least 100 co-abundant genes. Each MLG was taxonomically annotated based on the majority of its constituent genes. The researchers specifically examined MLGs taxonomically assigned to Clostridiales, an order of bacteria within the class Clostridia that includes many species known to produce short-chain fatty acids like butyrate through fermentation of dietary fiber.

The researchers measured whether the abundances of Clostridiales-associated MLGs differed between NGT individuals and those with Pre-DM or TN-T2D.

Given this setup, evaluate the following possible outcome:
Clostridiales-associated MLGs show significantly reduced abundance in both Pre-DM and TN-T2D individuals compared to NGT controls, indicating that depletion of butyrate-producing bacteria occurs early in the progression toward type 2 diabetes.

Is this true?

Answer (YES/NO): YES